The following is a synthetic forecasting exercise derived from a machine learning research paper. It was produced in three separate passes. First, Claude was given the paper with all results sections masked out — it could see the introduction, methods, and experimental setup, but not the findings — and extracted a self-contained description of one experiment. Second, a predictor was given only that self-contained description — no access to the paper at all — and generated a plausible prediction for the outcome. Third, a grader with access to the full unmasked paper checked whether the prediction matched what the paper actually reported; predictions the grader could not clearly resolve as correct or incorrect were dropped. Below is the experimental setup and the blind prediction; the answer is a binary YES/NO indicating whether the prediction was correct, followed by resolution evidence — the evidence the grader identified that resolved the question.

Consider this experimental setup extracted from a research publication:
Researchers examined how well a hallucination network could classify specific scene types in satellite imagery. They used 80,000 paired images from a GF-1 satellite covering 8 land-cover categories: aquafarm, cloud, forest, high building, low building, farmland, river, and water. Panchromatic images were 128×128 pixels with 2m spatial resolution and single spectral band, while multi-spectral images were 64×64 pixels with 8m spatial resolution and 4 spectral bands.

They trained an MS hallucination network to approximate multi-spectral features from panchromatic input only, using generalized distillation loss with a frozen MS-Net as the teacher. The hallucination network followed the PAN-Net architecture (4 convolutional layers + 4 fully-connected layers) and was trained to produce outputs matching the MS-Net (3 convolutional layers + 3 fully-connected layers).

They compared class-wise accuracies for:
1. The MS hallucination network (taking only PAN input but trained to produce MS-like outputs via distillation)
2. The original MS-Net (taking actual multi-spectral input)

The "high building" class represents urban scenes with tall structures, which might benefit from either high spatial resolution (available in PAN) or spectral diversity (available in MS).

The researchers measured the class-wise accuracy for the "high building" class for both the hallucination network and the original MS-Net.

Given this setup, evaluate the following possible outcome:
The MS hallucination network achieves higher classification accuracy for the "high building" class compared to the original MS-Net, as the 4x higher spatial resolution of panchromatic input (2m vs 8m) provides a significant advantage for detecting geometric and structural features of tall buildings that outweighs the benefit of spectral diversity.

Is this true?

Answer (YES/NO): YES